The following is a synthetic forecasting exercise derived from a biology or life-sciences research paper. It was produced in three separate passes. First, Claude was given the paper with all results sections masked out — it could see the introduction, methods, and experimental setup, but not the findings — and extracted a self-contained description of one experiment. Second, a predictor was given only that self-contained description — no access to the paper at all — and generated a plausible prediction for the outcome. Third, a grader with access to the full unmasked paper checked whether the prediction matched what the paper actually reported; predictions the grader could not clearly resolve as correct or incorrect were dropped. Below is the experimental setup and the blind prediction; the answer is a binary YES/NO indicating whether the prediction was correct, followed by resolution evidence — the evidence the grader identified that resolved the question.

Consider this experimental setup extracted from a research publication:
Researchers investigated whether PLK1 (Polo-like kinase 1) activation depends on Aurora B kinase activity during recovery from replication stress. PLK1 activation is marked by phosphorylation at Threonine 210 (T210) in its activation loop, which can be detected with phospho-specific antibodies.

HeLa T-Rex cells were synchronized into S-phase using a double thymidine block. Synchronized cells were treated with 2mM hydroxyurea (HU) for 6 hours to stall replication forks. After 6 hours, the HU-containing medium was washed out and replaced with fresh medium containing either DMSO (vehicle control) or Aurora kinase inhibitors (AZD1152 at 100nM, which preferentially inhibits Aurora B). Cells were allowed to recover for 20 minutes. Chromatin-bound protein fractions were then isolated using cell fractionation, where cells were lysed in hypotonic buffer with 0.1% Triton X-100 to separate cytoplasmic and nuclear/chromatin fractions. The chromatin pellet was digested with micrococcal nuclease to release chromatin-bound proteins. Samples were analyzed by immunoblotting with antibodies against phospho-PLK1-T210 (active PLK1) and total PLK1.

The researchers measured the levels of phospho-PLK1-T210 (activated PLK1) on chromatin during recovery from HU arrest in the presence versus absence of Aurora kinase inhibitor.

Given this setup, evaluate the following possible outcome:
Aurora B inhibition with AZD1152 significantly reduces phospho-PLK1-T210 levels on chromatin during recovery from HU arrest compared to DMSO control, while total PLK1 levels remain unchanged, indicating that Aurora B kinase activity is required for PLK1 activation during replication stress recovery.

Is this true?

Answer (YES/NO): YES